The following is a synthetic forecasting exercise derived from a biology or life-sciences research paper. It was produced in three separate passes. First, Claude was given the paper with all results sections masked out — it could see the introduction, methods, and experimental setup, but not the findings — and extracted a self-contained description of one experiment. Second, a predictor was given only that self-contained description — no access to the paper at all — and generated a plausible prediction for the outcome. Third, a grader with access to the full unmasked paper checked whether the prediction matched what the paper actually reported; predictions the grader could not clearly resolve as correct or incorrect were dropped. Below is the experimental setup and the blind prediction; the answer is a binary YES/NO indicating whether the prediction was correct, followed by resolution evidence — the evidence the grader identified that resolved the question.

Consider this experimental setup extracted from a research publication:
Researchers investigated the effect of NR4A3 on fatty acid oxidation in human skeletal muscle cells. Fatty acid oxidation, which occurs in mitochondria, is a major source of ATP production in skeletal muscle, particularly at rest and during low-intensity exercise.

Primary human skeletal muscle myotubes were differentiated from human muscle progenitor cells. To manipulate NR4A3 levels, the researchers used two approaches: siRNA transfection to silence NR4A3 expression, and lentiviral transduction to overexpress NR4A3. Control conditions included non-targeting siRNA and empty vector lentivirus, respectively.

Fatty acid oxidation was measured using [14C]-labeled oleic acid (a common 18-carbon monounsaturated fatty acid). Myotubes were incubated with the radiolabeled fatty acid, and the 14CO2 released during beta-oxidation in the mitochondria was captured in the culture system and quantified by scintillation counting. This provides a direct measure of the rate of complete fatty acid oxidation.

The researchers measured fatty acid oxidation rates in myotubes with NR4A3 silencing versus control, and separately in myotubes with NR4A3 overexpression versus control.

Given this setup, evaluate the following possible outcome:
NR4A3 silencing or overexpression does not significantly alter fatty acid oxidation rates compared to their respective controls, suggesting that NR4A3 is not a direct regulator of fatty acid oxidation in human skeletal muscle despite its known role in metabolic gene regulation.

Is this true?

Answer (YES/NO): NO